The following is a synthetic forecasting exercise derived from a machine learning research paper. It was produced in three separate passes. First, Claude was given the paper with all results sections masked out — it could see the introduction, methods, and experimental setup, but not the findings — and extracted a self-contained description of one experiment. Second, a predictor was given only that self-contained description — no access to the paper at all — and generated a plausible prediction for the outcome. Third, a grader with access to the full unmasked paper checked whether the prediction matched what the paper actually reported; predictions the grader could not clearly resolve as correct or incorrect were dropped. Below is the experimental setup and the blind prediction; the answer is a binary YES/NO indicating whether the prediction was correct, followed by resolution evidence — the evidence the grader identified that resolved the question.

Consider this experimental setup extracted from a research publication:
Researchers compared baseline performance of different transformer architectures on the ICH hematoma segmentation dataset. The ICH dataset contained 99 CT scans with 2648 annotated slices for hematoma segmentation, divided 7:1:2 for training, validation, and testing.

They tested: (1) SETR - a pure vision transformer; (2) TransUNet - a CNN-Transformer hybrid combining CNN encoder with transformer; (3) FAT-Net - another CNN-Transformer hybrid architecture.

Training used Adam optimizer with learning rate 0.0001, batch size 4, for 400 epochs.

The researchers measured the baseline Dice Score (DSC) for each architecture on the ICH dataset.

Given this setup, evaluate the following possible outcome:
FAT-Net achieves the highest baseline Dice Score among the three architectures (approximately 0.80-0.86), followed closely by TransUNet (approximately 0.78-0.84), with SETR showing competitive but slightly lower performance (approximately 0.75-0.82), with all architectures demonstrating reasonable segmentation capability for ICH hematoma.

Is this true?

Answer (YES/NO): NO